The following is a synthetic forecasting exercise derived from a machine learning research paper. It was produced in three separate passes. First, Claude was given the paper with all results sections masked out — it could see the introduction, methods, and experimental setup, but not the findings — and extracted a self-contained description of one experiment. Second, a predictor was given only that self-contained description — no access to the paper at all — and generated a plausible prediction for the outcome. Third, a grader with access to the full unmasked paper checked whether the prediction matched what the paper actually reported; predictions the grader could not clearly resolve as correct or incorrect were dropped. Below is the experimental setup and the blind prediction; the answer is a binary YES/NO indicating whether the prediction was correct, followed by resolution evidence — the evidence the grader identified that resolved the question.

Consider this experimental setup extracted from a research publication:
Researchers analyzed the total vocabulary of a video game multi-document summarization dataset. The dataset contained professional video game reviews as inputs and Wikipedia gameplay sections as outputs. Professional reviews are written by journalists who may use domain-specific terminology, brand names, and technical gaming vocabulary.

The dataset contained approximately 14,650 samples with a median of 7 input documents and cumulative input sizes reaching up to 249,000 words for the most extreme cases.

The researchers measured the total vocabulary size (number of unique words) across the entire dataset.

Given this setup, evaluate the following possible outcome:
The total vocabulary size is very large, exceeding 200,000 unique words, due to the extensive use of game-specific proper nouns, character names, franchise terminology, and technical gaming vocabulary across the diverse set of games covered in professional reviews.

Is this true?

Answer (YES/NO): YES